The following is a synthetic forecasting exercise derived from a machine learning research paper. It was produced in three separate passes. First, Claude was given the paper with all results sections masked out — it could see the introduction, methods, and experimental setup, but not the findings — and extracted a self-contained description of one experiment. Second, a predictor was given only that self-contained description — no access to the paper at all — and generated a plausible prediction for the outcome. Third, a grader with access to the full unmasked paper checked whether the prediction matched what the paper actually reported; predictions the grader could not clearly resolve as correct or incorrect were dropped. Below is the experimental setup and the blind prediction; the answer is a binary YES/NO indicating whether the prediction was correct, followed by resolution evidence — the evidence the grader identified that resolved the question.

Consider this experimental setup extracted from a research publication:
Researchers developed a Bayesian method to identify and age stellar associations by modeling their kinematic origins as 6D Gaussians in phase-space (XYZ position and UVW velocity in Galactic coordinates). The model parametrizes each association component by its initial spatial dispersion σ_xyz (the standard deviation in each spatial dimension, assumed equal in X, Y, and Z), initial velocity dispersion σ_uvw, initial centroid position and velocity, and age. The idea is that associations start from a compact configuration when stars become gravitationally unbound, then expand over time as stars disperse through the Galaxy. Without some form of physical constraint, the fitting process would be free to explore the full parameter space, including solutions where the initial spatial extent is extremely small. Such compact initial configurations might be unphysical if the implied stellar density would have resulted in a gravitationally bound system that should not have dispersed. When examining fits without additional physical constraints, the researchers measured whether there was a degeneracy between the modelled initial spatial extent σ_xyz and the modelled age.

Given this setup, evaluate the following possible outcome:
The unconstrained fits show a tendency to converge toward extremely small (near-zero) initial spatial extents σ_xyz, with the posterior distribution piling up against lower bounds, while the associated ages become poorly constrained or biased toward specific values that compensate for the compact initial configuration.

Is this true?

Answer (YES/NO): NO